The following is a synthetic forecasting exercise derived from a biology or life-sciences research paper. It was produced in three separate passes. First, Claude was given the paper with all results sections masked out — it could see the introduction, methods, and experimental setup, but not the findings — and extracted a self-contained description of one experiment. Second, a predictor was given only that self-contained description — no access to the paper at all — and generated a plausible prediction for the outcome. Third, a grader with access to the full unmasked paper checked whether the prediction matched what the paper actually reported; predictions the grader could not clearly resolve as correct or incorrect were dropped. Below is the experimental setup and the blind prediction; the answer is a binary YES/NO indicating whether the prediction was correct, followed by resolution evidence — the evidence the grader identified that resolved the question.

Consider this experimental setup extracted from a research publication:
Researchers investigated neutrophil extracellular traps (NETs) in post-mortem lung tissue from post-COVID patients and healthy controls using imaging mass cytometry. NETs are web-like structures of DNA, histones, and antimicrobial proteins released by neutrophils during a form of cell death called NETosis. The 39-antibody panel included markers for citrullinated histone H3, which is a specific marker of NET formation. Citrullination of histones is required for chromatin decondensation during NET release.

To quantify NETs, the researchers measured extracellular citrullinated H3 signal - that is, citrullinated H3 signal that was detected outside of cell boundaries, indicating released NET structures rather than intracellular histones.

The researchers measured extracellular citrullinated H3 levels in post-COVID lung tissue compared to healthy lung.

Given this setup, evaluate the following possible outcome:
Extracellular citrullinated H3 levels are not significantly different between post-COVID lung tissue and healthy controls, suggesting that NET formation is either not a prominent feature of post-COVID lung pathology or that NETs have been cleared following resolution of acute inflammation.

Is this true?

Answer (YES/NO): NO